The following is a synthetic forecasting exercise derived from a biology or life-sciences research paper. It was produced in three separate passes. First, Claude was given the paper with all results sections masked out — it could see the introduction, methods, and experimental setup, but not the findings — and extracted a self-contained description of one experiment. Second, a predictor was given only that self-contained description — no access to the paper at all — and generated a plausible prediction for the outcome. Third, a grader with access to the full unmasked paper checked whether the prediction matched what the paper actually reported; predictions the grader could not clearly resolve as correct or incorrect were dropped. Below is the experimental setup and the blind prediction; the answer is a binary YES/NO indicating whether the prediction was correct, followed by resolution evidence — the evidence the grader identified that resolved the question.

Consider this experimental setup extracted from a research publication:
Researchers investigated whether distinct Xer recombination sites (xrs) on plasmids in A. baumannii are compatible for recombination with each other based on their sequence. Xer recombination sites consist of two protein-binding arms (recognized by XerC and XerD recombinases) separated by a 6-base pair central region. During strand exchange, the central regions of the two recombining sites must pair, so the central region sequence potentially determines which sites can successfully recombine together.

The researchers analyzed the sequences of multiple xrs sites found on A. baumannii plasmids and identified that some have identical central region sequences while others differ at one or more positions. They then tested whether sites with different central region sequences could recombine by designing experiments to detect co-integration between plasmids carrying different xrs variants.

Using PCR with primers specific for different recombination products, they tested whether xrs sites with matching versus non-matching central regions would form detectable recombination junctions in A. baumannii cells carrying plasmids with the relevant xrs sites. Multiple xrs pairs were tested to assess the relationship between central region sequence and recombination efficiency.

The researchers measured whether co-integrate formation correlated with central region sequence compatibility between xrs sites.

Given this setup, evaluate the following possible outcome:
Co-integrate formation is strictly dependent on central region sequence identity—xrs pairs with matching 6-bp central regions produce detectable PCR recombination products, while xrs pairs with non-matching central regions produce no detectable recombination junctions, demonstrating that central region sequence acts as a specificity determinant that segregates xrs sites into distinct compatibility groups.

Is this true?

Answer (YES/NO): NO